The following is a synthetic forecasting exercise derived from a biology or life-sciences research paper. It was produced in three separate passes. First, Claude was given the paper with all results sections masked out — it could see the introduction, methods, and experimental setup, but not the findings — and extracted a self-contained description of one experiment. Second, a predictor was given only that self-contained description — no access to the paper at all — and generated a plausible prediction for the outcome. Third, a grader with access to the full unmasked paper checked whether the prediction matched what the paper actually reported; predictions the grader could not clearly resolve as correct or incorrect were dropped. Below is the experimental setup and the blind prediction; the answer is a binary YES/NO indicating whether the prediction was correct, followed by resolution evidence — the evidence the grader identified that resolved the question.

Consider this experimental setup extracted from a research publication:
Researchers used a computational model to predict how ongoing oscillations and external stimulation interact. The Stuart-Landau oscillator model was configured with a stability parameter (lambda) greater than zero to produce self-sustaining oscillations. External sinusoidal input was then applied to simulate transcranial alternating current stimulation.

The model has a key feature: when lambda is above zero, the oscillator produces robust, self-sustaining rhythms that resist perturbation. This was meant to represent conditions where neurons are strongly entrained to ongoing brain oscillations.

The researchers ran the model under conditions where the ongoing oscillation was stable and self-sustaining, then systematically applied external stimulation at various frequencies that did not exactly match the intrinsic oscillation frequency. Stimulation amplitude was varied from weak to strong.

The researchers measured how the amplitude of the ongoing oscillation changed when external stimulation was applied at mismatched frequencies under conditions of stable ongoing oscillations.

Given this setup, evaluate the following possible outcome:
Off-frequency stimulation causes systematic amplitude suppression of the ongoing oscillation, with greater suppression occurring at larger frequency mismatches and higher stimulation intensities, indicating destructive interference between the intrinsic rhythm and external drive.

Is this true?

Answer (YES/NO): NO